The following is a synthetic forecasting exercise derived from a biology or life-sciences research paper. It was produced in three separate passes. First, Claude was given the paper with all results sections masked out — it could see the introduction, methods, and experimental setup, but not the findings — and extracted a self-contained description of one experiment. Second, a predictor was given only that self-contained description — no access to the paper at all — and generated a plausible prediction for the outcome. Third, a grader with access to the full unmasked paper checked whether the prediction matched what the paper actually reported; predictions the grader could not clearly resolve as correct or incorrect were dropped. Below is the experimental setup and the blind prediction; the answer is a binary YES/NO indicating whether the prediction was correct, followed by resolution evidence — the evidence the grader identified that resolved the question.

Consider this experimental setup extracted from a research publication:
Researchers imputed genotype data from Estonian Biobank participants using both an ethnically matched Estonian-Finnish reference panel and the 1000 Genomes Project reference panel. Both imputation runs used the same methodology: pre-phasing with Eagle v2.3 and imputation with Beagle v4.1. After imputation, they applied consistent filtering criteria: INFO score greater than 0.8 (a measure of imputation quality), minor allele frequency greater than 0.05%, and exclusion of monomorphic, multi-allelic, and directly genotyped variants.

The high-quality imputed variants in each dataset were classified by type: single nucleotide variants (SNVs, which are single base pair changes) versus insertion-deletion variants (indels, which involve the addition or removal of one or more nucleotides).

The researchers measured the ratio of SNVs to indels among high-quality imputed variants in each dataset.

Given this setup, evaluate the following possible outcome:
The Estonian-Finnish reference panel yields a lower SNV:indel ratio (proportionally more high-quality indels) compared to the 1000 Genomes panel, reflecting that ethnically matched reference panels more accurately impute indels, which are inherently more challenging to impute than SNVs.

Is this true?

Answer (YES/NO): NO